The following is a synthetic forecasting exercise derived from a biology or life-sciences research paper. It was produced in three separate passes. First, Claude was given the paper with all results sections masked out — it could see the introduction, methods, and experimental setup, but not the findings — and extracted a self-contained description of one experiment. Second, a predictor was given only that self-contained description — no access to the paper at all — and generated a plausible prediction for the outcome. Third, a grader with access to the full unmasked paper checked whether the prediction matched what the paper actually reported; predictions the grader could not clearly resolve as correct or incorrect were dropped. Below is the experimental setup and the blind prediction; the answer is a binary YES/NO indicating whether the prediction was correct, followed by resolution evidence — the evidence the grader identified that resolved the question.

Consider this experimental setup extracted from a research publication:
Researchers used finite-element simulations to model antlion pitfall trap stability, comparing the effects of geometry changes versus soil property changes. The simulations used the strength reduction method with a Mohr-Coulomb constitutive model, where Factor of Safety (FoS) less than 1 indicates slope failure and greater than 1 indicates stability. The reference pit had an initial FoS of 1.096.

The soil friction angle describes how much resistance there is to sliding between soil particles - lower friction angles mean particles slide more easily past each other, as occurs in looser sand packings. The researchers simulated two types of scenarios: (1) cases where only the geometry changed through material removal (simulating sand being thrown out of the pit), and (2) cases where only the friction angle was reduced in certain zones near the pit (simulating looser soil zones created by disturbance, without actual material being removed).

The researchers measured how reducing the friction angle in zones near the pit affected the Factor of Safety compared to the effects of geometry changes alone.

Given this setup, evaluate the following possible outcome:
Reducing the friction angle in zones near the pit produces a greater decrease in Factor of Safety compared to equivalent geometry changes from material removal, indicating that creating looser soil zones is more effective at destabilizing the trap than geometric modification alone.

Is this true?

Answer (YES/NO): NO